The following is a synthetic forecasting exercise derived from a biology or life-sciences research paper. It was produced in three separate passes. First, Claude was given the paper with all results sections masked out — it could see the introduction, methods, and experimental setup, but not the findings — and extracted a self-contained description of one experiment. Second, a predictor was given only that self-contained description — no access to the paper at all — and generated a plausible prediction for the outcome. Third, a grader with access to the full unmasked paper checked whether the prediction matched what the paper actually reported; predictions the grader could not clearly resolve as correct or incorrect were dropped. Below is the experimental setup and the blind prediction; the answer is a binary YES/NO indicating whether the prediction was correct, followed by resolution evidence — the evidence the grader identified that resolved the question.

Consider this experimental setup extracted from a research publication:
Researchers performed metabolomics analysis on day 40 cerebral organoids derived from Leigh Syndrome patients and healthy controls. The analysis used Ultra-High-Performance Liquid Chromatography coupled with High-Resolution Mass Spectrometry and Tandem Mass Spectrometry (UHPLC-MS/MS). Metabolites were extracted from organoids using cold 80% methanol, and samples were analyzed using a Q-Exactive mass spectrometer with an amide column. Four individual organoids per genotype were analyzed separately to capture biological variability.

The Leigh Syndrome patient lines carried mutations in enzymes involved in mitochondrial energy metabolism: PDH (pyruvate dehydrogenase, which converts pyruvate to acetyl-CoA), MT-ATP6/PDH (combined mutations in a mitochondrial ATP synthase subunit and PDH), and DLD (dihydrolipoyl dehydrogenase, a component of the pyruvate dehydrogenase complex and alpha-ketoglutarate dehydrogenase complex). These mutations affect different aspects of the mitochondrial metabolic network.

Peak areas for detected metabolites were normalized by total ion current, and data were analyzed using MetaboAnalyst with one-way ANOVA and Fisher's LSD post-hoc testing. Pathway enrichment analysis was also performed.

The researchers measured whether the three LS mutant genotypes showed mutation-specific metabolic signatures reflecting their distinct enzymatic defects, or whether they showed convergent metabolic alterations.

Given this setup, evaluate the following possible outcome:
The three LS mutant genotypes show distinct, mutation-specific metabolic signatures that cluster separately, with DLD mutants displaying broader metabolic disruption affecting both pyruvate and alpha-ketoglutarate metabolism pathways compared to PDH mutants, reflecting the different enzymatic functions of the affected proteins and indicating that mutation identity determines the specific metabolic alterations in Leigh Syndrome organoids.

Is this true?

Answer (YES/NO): NO